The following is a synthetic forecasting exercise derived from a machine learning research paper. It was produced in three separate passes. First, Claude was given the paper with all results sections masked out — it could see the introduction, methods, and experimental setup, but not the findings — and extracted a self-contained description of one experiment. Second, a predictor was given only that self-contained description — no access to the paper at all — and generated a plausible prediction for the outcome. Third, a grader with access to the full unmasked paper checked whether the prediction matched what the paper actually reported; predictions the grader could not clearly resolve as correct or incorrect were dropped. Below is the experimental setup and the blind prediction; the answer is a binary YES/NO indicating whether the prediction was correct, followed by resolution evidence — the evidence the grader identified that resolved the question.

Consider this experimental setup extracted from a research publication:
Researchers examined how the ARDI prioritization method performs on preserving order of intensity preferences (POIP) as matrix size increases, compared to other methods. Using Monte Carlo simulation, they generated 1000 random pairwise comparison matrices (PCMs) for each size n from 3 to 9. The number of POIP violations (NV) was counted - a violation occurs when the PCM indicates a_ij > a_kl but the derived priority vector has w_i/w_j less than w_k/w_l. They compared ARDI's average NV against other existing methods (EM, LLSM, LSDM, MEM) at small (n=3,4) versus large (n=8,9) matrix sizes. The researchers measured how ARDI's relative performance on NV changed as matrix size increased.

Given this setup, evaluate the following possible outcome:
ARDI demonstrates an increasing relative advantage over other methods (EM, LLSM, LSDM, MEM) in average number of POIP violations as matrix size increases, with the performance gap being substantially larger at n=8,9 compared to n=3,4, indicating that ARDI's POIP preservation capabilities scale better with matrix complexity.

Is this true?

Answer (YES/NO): YES